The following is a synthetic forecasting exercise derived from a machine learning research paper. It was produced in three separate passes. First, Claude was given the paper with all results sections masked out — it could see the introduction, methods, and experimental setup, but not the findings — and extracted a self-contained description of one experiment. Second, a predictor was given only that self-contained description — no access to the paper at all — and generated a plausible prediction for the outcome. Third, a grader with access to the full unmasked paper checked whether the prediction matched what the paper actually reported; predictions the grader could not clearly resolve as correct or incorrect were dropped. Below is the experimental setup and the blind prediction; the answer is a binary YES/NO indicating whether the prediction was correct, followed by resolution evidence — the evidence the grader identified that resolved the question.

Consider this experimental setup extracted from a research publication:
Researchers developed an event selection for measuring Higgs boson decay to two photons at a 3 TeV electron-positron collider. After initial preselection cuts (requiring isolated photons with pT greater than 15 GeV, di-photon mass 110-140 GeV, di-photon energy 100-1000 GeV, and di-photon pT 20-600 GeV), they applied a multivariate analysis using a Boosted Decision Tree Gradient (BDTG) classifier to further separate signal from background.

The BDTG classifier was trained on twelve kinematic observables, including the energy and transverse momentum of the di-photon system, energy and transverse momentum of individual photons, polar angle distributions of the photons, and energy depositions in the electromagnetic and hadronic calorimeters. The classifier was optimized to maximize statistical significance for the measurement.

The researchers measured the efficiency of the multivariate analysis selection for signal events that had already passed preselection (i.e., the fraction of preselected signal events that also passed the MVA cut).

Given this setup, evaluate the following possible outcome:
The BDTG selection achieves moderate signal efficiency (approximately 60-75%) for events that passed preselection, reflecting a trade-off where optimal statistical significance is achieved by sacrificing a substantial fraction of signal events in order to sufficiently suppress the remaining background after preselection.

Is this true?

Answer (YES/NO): YES